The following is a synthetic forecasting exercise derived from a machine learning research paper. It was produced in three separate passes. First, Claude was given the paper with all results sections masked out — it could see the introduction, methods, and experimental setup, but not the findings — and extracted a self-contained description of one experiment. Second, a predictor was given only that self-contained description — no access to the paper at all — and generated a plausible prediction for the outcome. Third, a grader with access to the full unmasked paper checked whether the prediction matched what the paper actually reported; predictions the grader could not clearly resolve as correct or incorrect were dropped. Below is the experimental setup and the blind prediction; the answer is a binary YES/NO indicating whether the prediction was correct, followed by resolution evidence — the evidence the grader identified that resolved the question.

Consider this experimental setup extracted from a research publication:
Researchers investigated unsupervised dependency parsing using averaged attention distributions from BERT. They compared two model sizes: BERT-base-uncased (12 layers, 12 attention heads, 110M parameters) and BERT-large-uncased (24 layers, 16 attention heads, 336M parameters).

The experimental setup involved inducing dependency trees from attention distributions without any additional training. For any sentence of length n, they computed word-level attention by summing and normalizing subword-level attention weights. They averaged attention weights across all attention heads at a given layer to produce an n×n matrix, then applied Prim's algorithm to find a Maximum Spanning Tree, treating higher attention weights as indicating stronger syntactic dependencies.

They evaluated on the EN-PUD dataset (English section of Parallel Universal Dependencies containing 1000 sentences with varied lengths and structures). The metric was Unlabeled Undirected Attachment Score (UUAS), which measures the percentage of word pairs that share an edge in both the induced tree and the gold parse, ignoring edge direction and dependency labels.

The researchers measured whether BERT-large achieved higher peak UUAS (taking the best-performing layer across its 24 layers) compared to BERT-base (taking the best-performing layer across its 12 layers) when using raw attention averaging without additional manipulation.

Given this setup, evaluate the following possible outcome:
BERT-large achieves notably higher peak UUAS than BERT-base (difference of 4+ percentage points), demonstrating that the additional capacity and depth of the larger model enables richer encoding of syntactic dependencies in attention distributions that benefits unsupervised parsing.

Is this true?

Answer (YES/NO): NO